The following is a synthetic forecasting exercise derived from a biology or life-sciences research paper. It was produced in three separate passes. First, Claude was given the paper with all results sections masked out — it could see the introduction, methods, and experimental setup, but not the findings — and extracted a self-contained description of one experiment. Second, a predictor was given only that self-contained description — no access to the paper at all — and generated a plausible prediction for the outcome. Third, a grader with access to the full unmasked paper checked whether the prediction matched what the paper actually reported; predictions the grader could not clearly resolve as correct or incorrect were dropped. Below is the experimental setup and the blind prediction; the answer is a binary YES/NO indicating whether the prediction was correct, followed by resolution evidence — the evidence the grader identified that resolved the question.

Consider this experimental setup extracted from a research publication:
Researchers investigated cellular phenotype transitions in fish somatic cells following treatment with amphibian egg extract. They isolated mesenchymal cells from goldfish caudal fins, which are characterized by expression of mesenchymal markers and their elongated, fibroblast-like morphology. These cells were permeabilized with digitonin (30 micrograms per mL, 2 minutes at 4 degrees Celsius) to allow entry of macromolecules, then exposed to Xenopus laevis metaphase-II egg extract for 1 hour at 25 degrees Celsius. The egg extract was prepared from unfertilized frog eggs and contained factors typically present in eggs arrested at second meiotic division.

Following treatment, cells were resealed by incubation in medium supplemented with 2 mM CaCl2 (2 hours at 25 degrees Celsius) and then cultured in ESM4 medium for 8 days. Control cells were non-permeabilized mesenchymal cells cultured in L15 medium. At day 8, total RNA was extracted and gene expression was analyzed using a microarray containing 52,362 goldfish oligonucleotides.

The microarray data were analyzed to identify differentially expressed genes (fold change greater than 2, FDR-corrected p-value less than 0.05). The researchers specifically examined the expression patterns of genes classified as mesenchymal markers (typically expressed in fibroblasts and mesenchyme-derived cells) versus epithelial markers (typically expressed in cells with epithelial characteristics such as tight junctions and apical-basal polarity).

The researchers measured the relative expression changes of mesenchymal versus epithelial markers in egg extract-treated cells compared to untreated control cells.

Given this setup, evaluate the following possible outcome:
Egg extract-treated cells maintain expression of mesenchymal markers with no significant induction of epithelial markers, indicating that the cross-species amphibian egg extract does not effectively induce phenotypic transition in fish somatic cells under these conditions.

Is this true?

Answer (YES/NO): NO